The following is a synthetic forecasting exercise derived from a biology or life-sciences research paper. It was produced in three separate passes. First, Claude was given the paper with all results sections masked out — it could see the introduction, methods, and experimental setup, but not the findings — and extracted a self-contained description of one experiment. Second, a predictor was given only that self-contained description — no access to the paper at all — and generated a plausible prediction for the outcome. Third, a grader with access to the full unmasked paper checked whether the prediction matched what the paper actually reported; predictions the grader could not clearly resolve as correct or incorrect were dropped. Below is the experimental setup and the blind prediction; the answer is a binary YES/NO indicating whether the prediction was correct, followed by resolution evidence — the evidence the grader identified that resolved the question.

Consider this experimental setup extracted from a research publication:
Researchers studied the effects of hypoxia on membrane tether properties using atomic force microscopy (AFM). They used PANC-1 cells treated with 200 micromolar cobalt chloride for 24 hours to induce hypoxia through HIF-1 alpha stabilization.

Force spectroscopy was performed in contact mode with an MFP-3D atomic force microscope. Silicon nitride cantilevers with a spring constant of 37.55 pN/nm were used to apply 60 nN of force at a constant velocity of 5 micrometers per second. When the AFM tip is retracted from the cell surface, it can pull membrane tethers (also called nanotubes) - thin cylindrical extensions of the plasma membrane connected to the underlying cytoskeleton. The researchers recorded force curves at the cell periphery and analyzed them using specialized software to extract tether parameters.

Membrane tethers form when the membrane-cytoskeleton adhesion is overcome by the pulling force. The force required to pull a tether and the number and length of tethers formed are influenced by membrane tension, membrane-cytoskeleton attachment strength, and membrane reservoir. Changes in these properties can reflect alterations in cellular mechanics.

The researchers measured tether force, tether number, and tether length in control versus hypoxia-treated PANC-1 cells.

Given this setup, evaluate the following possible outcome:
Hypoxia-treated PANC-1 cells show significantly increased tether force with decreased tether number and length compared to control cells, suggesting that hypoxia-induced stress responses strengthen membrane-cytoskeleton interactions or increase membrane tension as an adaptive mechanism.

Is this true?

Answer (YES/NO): NO